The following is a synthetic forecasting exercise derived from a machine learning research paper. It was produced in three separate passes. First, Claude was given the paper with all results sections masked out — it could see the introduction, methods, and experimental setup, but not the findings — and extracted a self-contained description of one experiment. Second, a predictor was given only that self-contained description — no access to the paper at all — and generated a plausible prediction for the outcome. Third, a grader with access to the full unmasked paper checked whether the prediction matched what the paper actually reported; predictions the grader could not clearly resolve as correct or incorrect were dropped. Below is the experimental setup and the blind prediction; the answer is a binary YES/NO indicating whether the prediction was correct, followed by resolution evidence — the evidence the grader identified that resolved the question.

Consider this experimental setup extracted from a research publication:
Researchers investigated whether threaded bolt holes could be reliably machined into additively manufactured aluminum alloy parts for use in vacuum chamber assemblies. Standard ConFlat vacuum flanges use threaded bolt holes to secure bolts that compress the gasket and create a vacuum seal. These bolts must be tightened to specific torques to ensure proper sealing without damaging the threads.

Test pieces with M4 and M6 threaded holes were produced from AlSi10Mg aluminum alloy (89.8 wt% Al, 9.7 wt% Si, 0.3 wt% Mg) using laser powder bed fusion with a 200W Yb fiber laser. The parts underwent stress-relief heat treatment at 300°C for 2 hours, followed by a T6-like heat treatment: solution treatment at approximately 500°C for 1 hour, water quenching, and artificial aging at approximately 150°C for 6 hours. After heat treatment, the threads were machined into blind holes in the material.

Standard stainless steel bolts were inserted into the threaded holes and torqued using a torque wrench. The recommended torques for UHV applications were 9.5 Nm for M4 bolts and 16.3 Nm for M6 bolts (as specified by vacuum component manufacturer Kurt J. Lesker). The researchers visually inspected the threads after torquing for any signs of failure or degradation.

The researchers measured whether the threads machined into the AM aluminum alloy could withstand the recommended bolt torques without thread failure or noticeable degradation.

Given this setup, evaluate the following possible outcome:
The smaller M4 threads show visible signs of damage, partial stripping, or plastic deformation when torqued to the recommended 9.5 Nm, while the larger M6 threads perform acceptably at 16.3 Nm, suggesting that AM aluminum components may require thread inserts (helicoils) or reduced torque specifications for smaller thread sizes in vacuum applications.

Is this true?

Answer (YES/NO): NO